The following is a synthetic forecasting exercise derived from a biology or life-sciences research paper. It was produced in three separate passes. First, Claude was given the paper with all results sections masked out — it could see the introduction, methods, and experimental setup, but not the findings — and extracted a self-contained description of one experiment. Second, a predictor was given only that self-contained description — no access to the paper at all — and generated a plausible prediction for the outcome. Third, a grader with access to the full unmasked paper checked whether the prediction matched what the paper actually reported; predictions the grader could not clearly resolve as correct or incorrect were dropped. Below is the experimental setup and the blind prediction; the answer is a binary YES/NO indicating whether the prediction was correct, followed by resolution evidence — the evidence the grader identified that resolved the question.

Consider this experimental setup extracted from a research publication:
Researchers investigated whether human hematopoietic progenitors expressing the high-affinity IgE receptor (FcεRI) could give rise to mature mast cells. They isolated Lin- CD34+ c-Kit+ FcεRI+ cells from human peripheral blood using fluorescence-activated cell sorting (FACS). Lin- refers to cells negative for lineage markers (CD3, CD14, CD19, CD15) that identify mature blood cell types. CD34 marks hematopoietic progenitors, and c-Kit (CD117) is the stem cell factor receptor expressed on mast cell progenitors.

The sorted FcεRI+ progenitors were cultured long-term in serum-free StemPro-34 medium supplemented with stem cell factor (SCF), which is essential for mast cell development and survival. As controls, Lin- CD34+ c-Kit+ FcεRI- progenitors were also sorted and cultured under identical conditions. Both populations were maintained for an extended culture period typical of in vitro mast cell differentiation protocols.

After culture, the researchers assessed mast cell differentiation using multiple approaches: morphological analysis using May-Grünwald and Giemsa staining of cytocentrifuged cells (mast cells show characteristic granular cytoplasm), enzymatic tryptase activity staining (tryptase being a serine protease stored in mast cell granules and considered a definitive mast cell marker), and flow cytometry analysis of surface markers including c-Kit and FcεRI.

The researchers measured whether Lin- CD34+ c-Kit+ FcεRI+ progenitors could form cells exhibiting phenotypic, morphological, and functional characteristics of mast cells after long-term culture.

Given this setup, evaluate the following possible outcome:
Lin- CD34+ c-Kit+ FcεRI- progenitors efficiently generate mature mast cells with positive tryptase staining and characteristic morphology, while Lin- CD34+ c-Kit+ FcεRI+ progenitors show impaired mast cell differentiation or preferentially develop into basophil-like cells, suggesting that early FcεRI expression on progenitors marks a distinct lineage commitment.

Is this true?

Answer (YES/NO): NO